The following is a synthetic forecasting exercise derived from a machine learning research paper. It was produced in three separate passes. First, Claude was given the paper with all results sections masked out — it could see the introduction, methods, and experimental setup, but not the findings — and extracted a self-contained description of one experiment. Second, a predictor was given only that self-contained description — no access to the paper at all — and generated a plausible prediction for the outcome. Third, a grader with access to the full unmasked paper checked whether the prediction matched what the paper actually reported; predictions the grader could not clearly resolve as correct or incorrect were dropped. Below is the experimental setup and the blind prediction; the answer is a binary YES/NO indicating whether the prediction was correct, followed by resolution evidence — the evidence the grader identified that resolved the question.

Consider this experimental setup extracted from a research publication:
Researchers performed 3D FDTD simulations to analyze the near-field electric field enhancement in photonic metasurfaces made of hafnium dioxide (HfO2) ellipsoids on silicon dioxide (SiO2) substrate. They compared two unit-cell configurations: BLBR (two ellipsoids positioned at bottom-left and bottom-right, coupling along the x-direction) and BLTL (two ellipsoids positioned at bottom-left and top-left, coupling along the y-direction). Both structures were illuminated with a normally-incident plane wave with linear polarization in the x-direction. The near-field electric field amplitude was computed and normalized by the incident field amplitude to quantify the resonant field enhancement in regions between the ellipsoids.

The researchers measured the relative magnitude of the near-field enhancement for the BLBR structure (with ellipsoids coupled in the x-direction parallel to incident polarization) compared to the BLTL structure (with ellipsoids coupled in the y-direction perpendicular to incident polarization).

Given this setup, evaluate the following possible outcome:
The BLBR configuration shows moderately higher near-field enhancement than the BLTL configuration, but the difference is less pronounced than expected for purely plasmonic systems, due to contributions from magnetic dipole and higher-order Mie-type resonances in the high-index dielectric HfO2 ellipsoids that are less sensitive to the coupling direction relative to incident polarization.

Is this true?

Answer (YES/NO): NO